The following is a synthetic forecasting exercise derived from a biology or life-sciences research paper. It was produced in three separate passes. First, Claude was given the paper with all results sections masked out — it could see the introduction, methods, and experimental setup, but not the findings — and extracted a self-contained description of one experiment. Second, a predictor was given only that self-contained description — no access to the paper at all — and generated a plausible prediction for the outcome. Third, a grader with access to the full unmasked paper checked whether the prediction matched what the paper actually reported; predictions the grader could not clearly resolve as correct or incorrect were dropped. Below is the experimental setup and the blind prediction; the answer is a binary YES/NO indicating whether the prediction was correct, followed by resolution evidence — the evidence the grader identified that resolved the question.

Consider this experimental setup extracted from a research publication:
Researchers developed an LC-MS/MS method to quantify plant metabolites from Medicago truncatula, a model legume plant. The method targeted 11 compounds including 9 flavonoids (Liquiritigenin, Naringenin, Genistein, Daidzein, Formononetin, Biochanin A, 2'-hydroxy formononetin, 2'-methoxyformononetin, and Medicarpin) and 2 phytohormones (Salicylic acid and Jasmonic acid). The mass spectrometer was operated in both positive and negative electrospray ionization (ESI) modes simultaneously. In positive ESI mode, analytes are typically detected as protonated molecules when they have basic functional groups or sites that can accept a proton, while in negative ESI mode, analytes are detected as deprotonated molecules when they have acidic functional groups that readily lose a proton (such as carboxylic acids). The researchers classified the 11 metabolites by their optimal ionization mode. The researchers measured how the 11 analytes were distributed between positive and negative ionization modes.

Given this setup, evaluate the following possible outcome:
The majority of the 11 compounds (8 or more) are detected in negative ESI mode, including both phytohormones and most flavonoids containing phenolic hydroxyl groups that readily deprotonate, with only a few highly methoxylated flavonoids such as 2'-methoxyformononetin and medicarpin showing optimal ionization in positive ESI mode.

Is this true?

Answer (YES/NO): NO